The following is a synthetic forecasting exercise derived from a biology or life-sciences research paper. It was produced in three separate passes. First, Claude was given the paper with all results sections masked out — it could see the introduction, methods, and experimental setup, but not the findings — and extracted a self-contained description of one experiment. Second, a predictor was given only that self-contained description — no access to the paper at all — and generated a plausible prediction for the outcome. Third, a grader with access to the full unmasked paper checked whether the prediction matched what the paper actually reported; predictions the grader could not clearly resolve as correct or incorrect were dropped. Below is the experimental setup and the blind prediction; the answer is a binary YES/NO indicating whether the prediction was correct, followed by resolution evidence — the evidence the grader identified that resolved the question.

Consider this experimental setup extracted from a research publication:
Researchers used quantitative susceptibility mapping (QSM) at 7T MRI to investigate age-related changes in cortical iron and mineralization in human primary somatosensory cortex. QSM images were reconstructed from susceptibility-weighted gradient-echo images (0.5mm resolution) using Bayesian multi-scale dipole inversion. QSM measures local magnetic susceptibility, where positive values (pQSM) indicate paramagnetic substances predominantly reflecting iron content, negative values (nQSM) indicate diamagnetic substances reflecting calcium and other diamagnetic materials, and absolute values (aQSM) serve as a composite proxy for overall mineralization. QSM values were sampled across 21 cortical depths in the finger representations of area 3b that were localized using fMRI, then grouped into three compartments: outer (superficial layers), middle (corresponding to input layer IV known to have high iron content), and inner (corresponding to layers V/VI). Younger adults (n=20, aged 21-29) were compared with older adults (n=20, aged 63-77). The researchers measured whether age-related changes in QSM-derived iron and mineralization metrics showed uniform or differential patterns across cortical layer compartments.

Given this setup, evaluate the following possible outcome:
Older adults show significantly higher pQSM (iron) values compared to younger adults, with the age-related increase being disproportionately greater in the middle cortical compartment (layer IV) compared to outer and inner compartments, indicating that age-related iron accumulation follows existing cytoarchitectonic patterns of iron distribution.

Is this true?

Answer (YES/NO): NO